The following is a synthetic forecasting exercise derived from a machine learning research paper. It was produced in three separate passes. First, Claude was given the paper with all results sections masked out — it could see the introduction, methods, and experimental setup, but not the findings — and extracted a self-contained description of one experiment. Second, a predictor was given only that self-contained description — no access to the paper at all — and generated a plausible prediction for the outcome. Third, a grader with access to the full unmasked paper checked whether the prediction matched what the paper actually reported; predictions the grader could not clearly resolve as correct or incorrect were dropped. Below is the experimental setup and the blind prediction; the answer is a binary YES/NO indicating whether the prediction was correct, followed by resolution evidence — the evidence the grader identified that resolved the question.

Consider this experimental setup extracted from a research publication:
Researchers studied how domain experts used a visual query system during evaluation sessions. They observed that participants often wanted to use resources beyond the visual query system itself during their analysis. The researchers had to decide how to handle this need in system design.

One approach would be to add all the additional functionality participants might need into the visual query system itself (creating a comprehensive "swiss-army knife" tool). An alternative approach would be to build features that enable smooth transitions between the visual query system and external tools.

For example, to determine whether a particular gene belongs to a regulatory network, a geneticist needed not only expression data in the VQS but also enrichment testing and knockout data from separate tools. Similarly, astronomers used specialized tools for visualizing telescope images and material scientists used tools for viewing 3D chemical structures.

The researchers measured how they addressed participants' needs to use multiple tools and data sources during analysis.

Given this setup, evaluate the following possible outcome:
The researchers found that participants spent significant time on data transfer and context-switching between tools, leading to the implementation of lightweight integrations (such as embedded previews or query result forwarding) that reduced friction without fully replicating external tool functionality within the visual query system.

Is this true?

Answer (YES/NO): NO